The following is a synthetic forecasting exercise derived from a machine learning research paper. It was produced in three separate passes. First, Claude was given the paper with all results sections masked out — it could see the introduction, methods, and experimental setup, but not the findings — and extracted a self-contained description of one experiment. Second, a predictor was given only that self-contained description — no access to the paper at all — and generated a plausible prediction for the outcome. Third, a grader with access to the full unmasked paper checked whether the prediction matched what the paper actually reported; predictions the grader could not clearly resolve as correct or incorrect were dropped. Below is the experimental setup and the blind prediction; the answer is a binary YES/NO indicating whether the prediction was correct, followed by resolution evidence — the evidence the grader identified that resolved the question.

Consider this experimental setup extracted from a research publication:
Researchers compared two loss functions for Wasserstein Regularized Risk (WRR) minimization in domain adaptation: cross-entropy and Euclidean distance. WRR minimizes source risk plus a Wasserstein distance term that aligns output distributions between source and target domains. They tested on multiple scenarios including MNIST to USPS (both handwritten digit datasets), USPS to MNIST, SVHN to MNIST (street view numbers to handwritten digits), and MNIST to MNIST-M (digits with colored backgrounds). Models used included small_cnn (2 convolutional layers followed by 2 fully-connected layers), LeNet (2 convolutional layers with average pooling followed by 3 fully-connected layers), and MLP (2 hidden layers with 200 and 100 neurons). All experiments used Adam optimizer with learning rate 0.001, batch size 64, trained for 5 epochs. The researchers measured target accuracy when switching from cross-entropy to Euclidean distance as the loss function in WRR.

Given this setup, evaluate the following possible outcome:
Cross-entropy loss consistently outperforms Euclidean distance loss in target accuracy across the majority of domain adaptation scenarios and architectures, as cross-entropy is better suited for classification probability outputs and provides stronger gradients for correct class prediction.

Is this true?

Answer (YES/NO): NO